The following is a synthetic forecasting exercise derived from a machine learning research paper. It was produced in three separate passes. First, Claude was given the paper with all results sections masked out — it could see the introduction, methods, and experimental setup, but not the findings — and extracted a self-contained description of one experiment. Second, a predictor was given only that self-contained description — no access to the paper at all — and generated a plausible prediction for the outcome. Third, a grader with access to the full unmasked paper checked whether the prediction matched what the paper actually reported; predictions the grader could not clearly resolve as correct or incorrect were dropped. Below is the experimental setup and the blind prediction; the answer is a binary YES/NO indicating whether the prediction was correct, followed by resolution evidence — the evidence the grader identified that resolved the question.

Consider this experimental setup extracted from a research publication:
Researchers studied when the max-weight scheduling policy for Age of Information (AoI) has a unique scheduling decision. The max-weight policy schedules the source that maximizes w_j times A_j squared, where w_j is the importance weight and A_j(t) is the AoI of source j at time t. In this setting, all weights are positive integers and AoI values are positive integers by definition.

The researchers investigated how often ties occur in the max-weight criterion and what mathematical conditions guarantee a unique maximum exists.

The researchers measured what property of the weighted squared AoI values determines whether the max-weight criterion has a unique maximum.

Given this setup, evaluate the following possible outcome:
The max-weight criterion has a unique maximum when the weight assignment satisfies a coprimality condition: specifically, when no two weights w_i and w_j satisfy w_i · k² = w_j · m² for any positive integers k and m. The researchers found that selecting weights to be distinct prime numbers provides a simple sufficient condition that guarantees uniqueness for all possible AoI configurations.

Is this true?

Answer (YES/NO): NO